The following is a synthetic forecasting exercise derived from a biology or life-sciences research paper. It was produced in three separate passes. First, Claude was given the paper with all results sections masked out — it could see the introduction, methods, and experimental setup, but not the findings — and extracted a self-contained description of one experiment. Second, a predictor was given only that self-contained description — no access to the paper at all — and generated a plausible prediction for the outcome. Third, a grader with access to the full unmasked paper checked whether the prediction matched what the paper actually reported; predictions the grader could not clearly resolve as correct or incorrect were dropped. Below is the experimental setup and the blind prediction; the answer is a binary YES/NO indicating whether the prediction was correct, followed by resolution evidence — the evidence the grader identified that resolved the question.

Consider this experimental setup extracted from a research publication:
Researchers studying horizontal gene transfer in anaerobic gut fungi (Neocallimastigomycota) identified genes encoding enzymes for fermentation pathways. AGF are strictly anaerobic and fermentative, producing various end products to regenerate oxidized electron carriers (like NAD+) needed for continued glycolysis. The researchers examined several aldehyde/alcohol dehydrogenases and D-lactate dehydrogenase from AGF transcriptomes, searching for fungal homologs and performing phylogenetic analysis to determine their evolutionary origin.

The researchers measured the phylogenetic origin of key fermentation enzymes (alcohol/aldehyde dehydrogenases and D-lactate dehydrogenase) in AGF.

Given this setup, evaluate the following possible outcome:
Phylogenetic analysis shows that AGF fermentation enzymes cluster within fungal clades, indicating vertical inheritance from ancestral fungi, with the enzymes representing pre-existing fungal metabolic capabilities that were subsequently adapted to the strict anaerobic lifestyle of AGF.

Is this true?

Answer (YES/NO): NO